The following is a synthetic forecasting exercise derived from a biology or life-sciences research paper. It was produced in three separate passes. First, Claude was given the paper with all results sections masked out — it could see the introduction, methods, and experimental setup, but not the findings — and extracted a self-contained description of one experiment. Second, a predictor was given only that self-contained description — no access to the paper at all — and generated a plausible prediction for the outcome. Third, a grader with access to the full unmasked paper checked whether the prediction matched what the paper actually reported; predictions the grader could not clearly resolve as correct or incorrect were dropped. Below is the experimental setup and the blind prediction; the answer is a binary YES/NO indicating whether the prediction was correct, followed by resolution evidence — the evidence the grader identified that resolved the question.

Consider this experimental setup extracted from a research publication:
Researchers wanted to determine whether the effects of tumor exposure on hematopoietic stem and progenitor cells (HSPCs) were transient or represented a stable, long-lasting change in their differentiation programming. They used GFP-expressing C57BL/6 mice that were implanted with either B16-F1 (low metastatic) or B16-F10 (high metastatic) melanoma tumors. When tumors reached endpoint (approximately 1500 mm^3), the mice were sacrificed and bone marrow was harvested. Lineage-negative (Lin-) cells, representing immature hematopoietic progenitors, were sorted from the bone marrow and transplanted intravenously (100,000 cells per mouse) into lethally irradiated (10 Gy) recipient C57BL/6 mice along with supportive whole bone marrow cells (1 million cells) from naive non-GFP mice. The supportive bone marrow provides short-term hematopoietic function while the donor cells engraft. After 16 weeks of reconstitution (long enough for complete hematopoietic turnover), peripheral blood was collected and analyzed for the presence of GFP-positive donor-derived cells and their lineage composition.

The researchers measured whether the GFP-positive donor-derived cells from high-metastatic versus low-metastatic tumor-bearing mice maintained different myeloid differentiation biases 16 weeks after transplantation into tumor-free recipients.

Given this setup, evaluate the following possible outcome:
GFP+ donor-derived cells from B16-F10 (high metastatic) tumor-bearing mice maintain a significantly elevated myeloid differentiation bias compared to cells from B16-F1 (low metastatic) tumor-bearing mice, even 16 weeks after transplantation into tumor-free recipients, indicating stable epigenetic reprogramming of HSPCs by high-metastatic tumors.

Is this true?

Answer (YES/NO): YES